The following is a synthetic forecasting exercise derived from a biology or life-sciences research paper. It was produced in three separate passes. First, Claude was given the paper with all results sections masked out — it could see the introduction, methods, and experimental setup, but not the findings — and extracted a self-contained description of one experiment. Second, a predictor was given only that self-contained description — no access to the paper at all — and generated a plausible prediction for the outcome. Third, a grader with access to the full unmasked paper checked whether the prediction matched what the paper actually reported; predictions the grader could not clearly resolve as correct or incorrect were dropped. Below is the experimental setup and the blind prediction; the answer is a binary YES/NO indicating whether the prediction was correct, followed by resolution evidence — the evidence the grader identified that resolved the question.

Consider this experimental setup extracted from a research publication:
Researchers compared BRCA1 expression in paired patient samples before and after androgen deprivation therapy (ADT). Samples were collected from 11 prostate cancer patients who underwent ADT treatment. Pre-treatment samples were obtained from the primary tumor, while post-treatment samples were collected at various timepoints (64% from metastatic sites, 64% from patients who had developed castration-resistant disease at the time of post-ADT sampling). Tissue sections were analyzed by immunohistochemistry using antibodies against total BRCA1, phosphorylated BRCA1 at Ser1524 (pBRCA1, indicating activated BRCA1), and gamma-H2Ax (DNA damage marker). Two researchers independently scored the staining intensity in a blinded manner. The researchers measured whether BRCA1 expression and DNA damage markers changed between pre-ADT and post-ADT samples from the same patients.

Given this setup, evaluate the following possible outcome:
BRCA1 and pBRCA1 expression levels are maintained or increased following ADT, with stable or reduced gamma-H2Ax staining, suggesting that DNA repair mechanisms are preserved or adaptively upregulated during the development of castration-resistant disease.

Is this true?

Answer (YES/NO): NO